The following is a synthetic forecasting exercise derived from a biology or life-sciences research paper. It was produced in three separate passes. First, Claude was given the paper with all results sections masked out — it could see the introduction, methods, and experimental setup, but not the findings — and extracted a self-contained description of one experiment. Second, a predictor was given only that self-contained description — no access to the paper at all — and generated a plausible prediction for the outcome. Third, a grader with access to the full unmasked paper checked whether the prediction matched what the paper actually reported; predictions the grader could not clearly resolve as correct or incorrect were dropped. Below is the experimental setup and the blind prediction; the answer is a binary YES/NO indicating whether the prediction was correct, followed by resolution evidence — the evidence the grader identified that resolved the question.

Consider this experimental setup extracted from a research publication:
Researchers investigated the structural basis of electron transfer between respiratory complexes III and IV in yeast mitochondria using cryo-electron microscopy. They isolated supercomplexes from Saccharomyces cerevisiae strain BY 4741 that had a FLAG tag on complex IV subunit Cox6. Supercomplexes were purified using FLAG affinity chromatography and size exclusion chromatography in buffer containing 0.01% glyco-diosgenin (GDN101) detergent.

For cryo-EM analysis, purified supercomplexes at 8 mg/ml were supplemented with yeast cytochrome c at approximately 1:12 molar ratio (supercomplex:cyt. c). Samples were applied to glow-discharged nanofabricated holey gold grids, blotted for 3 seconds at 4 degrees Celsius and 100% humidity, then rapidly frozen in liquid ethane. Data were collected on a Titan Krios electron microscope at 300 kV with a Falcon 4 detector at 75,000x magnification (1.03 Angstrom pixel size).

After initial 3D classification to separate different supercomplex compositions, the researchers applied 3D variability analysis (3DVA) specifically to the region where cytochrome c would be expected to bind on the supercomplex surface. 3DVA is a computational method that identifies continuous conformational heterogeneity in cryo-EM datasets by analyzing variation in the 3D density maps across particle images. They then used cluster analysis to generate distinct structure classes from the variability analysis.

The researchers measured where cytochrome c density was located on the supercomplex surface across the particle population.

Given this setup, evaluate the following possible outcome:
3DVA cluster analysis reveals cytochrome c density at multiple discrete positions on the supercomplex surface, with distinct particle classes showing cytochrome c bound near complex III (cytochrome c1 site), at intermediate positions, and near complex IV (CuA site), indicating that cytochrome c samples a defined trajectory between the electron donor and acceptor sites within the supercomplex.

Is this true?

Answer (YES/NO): YES